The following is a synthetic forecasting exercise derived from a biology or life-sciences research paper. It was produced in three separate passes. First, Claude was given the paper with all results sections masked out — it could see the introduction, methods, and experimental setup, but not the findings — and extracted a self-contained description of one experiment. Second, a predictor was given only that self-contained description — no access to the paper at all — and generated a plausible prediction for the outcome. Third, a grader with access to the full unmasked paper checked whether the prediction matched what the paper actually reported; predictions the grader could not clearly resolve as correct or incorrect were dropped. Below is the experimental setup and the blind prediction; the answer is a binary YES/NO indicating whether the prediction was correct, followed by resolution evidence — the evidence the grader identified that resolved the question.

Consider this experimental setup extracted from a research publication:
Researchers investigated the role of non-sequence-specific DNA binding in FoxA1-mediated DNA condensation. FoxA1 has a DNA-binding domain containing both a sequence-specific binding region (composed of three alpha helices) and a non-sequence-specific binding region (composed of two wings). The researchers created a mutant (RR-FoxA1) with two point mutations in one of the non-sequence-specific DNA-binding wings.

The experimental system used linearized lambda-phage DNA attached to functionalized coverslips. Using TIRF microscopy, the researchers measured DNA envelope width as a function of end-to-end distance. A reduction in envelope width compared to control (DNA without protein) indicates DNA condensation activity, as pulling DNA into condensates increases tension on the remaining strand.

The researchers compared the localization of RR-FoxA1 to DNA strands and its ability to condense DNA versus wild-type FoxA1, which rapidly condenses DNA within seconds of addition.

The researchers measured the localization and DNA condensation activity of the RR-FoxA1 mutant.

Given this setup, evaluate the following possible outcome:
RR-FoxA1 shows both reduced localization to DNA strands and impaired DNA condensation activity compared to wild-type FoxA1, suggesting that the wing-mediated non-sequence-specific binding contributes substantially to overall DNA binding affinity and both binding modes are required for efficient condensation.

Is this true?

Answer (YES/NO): NO